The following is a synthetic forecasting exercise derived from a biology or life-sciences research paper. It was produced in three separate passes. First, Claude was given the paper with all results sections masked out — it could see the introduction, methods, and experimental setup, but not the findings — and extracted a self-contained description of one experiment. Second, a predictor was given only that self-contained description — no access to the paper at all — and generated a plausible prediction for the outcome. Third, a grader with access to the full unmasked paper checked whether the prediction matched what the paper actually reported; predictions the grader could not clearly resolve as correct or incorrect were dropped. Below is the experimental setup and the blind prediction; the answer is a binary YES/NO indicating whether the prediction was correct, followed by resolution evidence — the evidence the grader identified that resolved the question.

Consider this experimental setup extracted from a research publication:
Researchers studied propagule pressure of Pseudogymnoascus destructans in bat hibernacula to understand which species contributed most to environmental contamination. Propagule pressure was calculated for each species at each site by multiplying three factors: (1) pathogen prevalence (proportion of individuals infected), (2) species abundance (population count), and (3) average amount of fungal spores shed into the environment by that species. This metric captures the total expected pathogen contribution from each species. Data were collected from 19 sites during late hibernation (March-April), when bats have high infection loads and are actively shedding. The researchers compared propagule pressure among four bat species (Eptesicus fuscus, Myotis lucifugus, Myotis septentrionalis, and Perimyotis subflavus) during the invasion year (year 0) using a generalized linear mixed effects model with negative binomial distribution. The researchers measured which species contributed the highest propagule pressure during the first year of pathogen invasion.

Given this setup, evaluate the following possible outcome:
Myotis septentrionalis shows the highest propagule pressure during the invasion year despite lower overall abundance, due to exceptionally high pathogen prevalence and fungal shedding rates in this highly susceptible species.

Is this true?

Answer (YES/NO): NO